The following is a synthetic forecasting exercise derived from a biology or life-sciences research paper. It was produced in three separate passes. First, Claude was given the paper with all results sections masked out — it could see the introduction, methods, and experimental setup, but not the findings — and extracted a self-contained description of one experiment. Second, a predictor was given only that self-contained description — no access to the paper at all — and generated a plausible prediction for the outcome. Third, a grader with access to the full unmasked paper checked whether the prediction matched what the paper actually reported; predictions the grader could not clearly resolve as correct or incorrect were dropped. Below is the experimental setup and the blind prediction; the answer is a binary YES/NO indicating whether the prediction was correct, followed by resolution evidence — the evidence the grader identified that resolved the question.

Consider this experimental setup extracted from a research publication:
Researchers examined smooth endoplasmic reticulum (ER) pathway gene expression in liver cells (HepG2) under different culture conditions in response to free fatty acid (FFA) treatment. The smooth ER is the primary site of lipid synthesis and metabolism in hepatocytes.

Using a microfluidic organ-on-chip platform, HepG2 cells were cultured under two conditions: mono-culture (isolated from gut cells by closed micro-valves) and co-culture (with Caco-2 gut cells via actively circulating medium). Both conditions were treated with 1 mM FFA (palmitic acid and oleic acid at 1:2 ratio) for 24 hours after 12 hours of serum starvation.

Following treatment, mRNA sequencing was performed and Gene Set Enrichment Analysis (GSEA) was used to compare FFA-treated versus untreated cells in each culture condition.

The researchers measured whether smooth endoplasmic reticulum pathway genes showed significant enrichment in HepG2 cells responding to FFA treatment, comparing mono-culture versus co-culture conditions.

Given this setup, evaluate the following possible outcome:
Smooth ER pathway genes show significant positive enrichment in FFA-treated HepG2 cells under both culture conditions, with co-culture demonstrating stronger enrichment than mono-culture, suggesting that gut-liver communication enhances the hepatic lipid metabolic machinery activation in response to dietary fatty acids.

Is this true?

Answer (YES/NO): NO